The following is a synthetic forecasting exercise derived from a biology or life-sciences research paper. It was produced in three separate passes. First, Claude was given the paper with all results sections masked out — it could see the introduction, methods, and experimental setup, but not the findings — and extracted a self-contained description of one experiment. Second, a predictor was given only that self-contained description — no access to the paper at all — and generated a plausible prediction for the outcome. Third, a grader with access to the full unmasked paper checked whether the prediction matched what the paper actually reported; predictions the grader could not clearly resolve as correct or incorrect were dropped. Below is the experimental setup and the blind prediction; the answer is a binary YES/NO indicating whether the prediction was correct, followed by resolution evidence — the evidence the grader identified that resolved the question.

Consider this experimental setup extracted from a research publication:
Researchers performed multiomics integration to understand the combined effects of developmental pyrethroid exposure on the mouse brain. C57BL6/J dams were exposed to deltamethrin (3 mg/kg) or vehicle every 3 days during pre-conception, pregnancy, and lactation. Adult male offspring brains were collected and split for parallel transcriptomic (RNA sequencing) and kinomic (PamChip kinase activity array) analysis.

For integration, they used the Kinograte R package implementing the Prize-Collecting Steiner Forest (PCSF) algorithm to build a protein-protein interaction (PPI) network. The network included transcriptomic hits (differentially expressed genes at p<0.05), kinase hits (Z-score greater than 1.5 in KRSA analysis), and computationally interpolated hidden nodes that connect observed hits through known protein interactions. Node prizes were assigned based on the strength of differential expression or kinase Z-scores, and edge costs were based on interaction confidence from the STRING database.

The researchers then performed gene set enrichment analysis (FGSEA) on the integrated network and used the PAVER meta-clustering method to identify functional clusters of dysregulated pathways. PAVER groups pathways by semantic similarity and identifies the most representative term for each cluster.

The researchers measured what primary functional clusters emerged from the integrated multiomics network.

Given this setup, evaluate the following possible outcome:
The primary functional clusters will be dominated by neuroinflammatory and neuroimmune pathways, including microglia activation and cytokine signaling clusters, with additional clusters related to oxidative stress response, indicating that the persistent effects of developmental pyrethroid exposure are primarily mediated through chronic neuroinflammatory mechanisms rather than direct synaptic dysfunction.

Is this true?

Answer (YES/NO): NO